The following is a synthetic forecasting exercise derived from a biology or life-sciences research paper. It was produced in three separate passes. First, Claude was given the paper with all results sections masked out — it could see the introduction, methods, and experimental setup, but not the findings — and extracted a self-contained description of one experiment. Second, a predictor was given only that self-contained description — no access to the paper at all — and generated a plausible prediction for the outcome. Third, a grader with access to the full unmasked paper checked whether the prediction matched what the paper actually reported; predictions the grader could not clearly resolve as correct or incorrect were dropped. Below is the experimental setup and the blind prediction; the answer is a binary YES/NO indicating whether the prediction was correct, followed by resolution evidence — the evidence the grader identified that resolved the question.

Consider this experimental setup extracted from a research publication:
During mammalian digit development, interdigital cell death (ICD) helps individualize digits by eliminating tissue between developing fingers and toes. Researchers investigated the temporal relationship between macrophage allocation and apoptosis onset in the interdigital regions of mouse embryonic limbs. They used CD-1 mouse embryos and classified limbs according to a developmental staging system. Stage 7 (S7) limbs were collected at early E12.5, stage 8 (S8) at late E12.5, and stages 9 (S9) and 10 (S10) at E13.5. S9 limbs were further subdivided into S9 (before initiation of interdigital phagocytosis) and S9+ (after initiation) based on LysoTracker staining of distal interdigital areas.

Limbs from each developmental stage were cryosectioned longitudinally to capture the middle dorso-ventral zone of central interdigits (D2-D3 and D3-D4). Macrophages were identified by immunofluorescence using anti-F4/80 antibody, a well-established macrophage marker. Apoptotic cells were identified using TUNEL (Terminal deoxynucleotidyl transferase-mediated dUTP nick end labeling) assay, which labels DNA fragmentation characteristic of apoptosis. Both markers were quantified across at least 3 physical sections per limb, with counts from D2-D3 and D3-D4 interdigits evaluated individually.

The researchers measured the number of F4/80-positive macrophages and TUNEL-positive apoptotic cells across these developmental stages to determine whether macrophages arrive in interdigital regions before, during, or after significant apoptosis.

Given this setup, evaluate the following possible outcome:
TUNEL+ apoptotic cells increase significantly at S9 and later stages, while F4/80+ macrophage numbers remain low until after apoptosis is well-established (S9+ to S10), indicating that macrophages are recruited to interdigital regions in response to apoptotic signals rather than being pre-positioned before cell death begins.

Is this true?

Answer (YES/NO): NO